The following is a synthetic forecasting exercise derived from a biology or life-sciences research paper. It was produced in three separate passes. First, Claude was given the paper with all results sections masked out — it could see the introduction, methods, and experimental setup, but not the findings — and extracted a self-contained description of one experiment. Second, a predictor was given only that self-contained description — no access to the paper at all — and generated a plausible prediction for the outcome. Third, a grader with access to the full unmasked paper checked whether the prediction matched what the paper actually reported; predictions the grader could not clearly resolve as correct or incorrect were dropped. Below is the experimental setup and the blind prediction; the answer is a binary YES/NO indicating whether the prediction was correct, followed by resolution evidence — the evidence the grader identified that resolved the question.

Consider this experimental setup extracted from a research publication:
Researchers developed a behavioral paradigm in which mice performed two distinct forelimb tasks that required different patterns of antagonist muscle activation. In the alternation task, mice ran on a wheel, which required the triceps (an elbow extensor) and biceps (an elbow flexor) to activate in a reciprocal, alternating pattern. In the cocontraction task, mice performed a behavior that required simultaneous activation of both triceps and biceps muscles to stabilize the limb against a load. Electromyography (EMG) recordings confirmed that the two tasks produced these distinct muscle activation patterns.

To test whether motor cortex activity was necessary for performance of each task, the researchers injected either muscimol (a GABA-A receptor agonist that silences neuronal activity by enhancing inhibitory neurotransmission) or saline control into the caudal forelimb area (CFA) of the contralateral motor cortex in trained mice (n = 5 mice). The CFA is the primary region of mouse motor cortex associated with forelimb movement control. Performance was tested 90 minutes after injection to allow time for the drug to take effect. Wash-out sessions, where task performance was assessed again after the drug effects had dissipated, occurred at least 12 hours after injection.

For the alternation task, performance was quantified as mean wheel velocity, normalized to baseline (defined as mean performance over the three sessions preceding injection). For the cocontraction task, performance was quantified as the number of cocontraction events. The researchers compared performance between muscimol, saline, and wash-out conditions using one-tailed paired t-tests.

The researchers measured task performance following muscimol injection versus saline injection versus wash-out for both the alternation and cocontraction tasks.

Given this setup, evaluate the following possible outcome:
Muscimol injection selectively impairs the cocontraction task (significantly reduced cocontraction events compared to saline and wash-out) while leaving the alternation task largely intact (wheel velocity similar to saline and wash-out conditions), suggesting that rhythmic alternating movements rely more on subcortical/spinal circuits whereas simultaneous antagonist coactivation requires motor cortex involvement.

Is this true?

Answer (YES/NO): NO